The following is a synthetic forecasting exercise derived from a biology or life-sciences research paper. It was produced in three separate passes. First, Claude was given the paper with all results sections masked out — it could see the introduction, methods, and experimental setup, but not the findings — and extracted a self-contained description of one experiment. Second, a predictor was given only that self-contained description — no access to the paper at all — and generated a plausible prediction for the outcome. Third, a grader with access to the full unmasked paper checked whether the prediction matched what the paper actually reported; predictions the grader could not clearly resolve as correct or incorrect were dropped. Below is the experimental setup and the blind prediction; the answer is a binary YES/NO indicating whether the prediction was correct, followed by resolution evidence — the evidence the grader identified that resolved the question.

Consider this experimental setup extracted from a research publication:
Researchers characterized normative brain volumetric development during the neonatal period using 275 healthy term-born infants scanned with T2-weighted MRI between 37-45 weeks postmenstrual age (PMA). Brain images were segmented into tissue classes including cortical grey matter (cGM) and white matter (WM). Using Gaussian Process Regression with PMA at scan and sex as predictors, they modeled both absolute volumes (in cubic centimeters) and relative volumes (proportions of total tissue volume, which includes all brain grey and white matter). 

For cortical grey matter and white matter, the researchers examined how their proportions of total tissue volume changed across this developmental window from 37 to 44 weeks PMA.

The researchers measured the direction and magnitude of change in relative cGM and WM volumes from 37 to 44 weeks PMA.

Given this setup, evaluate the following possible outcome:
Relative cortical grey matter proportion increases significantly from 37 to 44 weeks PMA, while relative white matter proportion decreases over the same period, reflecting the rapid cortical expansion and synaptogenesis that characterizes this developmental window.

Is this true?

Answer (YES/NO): YES